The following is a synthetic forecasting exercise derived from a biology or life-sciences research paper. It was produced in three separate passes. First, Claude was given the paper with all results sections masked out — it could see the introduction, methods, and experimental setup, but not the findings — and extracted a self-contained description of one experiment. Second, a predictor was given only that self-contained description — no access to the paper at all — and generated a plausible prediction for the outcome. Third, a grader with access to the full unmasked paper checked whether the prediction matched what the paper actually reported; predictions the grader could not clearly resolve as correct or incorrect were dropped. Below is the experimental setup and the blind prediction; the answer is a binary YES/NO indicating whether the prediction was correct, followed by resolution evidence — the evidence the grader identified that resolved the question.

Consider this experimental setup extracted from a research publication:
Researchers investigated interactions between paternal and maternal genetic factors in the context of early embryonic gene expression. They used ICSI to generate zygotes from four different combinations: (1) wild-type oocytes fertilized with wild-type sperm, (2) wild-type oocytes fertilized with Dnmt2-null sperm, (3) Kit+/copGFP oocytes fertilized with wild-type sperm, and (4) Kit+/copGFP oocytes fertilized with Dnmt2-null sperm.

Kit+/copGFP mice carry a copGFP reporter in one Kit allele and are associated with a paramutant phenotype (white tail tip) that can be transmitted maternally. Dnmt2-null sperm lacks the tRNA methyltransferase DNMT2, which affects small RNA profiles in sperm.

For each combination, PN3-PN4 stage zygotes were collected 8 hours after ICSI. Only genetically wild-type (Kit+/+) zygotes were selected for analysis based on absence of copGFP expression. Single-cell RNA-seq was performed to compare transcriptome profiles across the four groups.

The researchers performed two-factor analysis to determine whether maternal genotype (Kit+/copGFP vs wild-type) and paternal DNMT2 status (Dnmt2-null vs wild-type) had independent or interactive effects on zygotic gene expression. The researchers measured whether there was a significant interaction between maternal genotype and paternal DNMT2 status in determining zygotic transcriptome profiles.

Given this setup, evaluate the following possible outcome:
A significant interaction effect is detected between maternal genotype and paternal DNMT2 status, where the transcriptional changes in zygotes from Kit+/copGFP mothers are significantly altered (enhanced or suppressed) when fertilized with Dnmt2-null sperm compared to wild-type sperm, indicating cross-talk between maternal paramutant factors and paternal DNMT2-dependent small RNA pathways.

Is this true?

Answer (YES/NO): YES